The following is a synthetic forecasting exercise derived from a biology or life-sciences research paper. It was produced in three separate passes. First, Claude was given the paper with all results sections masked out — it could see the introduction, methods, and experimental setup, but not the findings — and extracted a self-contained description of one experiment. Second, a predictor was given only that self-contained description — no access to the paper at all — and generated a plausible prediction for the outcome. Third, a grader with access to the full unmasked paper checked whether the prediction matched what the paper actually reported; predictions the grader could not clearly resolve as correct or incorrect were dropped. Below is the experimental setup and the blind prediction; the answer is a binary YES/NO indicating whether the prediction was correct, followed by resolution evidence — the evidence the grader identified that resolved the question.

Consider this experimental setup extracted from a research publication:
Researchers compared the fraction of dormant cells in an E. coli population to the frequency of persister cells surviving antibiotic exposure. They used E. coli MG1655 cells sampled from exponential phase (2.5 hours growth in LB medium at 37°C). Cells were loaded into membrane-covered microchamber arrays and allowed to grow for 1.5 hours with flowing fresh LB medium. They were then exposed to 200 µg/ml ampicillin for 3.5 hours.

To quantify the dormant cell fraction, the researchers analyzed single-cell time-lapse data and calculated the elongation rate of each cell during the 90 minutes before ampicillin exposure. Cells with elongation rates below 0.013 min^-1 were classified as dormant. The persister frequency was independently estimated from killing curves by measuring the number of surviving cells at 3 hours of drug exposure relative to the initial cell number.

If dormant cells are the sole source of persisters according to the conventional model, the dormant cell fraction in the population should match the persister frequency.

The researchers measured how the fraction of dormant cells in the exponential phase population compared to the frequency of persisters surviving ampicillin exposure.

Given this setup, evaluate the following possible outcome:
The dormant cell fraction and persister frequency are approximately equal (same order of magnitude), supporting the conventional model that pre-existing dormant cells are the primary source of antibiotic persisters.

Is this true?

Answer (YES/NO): NO